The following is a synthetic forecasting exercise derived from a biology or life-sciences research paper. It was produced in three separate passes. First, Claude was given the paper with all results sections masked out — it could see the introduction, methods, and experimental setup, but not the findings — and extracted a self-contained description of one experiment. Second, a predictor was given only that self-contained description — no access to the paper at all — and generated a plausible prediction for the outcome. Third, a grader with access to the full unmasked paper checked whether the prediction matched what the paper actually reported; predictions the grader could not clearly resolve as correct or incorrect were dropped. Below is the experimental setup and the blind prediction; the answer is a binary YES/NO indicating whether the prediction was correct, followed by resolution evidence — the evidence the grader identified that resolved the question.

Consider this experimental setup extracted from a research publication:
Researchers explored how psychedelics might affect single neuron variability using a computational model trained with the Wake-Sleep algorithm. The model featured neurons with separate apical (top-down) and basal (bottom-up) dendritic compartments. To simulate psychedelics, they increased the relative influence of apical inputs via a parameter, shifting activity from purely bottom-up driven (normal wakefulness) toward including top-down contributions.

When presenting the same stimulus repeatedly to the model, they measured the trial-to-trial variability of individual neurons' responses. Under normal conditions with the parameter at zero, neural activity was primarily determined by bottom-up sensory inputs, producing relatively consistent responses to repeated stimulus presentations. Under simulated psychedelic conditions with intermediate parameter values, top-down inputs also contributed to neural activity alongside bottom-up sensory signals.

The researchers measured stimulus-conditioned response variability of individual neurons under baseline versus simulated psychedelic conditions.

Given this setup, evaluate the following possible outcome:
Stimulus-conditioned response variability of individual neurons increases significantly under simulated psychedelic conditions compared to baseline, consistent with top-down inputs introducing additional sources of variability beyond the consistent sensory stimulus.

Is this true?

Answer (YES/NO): YES